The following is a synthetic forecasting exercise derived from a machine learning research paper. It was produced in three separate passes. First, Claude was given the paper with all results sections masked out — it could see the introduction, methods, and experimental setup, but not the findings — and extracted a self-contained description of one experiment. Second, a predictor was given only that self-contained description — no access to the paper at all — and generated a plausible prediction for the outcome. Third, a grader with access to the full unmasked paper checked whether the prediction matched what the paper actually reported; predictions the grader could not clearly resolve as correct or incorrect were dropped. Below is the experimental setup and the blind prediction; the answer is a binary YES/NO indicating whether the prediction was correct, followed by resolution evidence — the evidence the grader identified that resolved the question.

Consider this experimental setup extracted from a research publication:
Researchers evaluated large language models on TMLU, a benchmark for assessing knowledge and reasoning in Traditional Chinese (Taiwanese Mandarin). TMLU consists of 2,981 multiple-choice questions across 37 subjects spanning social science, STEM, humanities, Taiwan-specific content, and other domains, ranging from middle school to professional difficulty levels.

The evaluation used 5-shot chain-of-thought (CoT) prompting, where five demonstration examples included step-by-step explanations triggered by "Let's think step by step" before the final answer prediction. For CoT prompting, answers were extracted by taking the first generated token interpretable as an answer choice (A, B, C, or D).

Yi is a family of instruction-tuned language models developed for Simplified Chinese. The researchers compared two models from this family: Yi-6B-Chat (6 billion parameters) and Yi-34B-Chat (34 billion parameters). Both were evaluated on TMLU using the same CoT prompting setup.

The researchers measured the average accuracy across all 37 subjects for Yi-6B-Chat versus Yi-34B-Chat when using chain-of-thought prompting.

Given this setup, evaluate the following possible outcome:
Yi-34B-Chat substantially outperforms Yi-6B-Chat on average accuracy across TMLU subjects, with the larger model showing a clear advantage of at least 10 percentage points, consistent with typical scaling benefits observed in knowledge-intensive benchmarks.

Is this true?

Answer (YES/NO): NO